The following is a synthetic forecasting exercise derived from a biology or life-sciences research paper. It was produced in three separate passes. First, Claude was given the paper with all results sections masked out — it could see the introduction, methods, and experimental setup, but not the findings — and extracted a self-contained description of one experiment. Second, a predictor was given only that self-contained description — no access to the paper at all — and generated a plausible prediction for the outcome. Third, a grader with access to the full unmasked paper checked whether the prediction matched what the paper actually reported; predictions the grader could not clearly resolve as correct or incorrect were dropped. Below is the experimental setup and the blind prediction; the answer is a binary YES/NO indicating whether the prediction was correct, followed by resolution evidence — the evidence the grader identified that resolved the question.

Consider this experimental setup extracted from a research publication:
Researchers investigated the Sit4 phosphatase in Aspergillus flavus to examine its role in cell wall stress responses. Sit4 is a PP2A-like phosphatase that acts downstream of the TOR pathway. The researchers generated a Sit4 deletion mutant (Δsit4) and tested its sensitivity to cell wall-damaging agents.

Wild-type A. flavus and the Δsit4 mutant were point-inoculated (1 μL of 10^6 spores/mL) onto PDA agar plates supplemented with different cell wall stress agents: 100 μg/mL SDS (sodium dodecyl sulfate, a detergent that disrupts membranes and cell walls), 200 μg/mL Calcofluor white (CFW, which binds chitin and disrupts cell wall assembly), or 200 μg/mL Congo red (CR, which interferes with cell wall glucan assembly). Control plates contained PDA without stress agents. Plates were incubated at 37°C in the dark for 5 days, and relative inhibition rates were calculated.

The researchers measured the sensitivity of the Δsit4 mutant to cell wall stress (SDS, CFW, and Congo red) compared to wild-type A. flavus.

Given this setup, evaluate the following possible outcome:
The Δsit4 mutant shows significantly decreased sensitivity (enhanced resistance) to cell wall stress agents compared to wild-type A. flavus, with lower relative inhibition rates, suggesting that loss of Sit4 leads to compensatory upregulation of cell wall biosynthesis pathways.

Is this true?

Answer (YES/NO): NO